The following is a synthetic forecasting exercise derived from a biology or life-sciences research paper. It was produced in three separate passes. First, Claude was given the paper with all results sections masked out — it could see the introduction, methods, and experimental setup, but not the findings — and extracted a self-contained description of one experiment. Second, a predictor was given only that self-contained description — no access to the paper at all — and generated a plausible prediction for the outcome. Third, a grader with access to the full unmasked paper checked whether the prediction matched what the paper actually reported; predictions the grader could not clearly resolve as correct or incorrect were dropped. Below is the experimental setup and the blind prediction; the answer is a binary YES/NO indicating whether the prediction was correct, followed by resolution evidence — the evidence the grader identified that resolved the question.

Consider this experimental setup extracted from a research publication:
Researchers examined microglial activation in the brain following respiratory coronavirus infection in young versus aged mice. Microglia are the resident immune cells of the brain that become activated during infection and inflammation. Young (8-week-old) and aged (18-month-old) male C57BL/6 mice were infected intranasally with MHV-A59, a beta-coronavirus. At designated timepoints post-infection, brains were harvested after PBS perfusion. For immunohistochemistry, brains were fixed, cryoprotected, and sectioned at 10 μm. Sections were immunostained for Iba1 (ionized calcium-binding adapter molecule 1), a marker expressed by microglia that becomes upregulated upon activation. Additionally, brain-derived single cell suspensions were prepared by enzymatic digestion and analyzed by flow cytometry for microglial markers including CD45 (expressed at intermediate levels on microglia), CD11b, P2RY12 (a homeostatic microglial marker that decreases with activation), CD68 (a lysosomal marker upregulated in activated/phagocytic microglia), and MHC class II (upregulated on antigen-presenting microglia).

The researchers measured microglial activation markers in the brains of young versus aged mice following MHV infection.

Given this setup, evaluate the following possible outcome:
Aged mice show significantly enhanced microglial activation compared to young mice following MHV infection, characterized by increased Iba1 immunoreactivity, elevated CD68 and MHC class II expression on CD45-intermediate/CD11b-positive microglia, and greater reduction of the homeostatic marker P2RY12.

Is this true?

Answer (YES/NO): NO